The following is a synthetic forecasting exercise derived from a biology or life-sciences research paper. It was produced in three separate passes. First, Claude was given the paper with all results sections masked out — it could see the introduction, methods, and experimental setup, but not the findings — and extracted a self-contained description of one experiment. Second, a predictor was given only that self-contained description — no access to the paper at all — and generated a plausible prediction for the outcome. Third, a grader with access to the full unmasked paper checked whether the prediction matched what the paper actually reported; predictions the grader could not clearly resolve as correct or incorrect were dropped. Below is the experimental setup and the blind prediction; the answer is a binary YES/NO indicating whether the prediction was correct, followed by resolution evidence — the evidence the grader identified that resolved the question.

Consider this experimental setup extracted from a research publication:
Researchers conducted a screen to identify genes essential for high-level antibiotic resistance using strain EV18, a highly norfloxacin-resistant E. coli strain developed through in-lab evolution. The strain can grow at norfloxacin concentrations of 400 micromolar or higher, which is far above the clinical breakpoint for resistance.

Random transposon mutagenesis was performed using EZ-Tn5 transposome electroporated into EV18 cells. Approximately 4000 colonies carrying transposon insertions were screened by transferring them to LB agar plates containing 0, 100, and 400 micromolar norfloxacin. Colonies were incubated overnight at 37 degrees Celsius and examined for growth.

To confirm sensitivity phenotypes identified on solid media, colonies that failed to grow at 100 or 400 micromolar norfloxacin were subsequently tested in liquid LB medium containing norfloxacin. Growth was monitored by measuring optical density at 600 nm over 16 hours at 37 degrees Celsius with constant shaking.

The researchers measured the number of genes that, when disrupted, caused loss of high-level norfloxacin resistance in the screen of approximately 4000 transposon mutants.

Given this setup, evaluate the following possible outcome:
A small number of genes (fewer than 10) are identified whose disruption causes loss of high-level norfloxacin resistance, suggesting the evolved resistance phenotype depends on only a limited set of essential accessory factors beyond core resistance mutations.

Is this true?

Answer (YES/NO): YES